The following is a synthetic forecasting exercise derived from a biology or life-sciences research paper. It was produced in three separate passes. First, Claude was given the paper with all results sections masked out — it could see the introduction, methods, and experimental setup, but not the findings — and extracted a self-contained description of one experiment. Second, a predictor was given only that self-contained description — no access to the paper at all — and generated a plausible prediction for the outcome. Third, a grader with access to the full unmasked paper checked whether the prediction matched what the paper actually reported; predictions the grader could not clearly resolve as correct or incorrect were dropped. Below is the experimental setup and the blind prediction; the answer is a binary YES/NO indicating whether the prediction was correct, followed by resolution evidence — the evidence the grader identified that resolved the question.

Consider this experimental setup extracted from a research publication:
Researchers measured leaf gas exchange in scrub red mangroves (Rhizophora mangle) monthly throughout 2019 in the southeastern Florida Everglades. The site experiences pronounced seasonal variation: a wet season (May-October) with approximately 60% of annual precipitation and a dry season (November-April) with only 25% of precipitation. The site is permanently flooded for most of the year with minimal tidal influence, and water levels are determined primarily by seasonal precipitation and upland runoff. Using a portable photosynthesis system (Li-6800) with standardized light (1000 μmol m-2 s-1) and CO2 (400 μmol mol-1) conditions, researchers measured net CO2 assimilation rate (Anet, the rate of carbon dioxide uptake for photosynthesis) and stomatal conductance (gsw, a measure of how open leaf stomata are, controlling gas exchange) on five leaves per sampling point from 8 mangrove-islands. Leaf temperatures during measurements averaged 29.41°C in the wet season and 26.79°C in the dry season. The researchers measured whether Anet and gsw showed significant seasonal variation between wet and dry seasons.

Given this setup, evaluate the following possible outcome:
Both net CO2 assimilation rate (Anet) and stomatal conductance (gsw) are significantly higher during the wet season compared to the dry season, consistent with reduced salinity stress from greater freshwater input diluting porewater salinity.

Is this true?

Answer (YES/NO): NO